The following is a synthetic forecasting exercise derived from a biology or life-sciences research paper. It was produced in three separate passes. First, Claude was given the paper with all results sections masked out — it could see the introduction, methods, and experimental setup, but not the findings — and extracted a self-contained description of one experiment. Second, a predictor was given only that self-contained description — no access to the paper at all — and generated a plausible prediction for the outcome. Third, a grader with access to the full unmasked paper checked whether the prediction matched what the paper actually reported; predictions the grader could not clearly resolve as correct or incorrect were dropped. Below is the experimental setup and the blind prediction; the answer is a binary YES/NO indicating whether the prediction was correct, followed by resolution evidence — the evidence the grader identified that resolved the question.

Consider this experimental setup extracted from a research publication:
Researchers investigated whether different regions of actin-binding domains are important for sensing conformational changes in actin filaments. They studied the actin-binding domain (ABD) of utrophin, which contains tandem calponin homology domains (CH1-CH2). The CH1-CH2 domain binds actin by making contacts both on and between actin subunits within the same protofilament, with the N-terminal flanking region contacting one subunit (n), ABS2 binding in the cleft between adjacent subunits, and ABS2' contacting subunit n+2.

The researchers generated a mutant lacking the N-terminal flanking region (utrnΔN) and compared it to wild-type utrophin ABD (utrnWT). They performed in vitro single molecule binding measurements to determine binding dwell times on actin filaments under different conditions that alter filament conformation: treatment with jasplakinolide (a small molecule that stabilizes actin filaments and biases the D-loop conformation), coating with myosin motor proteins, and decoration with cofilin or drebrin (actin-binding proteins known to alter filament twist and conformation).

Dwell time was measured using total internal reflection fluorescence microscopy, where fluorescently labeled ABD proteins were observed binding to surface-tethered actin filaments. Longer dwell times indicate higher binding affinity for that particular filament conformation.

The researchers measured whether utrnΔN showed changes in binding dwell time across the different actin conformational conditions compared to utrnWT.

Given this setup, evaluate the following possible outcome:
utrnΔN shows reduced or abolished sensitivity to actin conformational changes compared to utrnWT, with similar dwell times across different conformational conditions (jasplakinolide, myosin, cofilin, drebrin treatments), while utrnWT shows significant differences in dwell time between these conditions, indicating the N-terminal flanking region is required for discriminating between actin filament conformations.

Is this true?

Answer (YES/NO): NO